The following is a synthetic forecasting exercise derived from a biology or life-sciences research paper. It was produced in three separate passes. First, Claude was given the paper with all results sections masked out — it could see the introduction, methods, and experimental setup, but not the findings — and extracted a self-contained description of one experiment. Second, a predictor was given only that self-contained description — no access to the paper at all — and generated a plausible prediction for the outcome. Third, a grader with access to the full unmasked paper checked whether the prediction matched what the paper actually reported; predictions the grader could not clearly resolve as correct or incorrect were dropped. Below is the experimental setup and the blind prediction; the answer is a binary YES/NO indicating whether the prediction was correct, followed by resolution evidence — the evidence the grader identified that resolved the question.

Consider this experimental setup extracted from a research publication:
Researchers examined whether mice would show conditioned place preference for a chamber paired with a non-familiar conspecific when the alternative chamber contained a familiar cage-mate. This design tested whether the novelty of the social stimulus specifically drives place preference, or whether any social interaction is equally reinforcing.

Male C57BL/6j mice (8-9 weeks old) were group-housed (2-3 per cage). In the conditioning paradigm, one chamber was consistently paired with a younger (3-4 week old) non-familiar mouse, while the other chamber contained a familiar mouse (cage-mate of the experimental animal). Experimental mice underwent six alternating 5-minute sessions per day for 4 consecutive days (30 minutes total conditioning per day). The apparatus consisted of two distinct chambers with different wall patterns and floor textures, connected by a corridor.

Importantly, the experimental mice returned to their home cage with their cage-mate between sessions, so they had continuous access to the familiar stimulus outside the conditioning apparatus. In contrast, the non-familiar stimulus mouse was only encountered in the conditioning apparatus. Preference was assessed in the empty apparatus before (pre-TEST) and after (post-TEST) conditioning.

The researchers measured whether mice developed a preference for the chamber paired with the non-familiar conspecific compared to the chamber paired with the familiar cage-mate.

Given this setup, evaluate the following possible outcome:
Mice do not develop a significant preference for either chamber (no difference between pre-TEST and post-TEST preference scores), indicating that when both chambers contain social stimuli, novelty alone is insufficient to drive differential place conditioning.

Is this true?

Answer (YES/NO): NO